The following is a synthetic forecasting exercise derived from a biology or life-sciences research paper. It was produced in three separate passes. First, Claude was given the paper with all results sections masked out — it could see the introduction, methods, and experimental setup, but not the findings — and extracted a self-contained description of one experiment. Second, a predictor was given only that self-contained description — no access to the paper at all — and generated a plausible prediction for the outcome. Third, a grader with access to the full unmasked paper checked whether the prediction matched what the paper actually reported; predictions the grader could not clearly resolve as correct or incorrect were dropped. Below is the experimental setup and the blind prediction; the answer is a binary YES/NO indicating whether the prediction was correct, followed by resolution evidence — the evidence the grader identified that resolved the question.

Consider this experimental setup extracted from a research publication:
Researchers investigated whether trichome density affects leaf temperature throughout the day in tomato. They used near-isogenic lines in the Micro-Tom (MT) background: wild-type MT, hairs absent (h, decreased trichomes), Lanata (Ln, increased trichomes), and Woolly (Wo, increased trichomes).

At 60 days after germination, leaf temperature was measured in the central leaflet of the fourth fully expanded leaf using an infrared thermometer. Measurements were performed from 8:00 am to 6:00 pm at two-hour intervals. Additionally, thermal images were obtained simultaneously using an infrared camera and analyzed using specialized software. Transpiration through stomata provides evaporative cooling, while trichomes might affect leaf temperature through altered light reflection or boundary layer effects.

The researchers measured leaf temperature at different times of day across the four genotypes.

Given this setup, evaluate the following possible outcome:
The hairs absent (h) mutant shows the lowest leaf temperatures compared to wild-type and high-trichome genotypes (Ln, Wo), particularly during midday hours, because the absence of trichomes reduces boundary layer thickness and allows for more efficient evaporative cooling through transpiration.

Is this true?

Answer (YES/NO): NO